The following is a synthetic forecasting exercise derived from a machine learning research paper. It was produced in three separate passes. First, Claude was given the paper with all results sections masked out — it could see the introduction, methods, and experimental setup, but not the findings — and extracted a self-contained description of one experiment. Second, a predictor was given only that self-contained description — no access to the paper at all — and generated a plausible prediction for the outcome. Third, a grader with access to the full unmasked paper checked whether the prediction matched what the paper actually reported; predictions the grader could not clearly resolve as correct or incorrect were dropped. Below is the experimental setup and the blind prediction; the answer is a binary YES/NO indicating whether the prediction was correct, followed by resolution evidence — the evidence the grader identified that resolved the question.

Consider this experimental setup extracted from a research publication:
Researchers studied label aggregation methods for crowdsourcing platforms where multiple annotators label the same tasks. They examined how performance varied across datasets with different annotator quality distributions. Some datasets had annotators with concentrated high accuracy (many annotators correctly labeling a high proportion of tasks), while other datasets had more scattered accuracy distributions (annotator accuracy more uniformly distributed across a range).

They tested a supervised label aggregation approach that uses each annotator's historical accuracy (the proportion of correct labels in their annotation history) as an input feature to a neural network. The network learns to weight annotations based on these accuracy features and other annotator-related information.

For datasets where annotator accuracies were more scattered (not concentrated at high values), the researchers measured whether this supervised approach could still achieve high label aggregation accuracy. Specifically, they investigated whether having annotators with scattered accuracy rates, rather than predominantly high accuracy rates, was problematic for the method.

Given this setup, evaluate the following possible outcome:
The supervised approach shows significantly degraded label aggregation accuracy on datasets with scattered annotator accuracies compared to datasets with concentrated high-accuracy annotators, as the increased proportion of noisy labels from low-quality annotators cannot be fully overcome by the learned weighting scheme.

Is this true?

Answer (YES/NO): NO